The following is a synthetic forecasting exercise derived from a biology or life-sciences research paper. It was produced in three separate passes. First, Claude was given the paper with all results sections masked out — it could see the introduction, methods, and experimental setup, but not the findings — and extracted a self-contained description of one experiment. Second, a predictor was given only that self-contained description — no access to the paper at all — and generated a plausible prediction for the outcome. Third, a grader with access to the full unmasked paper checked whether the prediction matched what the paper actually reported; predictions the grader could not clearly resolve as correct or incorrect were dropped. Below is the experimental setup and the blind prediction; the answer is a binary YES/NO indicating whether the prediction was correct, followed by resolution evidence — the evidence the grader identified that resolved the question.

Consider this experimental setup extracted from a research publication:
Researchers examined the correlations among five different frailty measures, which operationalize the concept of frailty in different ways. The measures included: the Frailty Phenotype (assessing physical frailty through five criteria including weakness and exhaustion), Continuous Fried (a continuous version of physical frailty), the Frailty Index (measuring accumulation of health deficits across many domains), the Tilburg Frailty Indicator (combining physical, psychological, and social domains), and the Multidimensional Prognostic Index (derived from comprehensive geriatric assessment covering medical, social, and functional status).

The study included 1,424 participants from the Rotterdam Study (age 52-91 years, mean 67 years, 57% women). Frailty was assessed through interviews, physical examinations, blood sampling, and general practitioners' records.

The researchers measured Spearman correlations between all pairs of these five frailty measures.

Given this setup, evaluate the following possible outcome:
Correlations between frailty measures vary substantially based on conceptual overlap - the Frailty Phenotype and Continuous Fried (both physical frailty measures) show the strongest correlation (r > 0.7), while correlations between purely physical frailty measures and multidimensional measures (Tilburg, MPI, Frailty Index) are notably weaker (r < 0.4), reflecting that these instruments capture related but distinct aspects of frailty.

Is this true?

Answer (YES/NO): NO